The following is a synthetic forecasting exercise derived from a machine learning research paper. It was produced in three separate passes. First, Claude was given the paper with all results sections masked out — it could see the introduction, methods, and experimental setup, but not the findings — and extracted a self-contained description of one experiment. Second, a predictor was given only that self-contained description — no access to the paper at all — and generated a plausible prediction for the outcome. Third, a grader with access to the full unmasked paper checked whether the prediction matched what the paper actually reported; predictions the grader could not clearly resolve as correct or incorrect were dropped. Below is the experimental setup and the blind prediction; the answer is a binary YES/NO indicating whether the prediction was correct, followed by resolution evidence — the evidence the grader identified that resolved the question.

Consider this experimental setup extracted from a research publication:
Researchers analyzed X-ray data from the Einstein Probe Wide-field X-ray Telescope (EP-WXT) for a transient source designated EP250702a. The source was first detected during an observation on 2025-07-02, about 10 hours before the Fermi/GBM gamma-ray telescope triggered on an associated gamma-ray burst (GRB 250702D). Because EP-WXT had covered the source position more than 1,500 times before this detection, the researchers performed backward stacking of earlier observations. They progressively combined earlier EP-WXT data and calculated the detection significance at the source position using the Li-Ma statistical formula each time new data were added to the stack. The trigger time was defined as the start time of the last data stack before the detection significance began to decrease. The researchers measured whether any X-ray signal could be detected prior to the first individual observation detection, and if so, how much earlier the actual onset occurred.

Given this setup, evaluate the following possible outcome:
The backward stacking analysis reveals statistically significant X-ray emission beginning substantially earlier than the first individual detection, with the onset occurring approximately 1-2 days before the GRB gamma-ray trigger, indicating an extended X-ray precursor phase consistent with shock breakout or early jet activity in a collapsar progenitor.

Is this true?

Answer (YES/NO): NO